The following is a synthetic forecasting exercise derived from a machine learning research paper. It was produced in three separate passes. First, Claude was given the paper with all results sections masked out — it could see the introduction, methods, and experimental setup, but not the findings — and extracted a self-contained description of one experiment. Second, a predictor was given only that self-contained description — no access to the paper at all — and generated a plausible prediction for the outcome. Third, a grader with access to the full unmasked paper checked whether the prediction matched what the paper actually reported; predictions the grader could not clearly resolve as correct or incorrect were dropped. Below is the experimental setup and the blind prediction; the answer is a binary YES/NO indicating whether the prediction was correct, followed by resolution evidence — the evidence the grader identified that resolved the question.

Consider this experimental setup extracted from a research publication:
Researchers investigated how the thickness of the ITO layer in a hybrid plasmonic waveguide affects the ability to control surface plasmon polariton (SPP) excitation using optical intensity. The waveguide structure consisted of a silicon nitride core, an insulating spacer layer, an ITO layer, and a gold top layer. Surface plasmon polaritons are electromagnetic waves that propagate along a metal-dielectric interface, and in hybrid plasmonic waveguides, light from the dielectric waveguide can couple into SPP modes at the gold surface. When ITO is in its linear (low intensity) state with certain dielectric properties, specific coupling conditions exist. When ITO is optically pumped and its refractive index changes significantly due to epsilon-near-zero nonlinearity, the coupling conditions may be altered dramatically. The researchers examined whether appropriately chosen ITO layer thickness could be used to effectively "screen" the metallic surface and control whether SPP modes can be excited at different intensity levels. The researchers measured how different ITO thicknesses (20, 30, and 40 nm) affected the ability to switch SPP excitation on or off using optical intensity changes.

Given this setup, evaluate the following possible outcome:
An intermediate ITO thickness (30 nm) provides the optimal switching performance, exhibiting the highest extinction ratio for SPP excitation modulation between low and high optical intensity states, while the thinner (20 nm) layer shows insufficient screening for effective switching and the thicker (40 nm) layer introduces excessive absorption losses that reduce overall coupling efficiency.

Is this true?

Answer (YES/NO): NO